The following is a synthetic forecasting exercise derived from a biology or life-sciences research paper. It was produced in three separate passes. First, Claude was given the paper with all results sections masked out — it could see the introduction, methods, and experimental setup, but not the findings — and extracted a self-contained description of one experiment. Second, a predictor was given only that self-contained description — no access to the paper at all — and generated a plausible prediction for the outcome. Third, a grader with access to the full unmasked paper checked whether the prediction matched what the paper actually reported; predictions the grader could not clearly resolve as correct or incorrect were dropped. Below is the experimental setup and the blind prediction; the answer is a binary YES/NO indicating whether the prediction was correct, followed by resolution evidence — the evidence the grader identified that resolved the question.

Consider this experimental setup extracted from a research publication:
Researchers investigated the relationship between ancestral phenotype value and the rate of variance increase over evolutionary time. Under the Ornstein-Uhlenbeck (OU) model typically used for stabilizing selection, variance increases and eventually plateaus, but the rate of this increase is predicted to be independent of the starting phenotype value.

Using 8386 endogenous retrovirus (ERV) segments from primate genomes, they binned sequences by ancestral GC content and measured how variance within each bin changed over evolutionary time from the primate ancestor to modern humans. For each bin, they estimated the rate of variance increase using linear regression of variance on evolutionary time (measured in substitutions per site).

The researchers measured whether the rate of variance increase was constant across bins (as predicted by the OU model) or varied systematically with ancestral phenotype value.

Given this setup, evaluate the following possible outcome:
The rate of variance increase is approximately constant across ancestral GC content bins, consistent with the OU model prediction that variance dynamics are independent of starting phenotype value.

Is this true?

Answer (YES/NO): YES